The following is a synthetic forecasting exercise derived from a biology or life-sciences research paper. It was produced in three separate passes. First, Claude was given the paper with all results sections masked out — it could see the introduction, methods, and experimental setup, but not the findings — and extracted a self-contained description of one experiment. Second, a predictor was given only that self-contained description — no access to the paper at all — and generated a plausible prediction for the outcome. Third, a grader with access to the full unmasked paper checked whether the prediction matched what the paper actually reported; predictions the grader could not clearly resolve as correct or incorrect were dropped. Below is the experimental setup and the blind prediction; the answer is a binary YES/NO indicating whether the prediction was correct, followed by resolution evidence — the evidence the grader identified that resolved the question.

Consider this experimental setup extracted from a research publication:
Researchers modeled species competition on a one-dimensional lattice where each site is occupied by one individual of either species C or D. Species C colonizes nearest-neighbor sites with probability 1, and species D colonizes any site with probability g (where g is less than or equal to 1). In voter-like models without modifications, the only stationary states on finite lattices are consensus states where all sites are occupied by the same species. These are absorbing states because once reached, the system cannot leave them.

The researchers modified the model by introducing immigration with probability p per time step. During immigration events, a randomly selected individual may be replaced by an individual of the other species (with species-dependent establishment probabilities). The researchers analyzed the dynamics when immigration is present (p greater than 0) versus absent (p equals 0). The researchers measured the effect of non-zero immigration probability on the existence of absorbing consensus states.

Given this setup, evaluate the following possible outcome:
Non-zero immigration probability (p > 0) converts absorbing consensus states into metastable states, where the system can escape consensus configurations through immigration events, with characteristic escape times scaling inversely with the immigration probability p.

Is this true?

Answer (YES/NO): NO